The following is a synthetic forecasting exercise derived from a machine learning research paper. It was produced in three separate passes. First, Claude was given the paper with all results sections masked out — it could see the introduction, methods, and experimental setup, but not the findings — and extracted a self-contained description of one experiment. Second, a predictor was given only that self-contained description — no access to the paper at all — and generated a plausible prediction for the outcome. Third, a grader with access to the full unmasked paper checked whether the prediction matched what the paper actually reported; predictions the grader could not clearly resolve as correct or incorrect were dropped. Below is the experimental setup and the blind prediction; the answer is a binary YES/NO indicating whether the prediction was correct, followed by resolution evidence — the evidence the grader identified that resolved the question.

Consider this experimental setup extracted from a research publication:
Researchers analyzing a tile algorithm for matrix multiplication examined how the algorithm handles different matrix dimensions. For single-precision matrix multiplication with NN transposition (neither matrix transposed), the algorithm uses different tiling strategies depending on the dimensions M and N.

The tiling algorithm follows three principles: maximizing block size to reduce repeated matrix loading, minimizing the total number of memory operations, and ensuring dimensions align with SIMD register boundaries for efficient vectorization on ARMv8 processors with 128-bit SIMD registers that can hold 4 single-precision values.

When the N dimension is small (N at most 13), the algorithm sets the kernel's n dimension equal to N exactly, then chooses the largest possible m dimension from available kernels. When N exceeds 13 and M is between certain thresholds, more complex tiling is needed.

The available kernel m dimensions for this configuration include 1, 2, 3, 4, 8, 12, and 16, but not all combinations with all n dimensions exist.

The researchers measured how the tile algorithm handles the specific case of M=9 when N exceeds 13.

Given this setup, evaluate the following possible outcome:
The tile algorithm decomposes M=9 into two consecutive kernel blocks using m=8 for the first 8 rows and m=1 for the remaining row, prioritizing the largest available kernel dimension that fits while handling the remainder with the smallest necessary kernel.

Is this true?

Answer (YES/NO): NO